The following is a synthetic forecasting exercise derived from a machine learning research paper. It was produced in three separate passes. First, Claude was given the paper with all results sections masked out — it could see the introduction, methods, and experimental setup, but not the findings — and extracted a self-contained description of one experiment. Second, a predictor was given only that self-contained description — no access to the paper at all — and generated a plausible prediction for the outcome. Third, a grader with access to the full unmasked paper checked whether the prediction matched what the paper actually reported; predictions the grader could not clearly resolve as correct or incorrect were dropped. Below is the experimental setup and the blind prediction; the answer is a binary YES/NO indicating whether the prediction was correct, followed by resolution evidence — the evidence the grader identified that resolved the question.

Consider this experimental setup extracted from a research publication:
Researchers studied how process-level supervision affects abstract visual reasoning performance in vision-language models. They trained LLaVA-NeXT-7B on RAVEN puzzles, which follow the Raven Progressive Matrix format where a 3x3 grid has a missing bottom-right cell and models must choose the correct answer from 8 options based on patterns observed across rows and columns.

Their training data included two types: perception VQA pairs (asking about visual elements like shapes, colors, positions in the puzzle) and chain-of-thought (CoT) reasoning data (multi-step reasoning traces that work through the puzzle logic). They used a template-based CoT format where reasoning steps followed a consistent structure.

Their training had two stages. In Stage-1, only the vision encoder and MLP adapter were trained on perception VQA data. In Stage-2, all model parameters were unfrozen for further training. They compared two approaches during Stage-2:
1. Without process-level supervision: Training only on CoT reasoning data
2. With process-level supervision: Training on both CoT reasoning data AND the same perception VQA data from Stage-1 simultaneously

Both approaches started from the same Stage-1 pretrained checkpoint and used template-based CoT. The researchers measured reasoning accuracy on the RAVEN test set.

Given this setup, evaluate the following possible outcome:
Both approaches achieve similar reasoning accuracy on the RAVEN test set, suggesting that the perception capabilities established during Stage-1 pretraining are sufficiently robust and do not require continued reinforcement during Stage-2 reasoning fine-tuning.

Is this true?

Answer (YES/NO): NO